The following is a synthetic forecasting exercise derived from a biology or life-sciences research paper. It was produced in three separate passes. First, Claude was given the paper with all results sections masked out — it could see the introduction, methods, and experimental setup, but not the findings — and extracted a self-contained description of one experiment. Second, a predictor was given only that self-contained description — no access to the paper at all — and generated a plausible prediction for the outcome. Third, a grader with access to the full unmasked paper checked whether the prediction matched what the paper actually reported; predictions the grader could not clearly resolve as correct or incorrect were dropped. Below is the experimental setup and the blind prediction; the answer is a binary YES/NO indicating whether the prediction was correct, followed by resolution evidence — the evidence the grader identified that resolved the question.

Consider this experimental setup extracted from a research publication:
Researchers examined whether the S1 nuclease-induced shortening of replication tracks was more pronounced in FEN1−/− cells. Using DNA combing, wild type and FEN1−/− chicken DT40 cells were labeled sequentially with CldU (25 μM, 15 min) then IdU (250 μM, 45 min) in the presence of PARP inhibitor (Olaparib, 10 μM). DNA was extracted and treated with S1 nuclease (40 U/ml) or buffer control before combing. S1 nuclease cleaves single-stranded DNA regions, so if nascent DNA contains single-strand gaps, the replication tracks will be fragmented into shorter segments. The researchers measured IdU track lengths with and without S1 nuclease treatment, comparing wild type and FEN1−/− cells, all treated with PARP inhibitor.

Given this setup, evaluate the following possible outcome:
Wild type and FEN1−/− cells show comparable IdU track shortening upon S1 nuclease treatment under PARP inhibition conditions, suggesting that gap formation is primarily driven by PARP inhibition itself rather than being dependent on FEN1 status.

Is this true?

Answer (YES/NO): NO